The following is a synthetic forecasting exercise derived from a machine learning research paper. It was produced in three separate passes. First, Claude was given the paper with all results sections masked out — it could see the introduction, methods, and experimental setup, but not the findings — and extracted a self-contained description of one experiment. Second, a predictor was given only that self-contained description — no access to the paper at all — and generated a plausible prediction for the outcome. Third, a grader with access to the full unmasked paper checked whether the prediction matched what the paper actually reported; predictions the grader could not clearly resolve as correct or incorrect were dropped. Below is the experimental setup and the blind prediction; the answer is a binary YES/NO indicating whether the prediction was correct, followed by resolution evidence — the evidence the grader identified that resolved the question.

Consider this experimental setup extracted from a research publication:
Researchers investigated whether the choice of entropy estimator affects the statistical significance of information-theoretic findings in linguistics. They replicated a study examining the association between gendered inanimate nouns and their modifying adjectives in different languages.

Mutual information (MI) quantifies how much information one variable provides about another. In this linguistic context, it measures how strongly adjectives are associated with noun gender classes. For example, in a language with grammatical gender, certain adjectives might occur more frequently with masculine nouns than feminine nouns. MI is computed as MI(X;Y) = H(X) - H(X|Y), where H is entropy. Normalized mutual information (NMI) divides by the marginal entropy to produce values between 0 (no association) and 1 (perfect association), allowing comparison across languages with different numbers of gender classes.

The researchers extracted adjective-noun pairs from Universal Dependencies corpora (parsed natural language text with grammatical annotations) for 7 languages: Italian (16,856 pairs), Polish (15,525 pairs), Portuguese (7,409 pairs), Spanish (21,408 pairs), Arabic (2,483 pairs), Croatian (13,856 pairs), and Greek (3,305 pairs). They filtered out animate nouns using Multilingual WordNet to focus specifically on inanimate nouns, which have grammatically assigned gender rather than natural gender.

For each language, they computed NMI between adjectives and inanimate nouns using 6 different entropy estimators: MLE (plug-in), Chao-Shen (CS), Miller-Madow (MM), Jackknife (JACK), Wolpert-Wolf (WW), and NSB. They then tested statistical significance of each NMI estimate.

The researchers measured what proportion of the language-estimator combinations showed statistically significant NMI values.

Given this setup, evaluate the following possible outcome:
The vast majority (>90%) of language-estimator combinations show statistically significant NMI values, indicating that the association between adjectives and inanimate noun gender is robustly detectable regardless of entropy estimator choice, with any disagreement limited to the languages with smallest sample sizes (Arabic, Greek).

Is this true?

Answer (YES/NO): NO